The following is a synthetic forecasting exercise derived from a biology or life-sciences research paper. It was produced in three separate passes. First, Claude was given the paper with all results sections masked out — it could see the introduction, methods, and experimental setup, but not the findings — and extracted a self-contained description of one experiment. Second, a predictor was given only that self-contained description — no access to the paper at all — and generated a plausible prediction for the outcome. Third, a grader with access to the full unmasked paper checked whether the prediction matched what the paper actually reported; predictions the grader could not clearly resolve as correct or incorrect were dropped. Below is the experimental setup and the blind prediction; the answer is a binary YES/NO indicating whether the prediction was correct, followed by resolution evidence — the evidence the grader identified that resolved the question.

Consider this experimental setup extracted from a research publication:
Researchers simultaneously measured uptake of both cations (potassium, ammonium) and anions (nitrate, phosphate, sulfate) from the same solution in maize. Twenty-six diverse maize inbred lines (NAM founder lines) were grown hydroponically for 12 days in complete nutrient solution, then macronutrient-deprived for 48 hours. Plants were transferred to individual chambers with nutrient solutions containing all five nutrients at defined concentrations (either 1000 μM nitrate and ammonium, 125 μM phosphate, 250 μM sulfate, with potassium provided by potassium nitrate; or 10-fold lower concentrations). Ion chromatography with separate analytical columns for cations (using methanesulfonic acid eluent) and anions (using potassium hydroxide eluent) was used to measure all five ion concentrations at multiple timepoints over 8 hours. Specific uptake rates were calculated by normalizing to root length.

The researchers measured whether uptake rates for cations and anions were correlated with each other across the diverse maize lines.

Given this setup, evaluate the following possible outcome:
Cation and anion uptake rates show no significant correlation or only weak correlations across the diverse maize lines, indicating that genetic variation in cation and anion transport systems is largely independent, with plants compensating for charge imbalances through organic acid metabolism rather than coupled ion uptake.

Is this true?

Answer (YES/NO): NO